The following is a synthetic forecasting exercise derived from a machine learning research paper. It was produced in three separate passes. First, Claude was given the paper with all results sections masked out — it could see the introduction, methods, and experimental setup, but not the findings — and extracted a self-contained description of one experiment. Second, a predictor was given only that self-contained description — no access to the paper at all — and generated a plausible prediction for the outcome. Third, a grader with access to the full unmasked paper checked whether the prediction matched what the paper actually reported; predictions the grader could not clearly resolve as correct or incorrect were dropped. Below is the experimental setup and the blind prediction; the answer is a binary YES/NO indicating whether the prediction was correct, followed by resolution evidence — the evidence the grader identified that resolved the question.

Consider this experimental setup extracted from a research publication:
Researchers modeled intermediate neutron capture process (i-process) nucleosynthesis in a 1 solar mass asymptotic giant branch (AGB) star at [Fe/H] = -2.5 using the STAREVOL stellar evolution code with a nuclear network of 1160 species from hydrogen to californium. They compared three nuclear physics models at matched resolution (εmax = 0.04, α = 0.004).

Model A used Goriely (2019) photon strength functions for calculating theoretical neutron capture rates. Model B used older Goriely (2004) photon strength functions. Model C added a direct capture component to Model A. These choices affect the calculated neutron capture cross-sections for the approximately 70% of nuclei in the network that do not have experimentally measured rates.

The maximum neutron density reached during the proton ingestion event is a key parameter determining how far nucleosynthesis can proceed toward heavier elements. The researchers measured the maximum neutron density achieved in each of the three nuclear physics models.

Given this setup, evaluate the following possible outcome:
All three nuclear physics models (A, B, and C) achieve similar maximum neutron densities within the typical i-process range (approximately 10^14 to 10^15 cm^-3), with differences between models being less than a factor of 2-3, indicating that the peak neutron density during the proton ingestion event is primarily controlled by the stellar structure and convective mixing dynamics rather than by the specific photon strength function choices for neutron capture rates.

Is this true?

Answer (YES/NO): YES